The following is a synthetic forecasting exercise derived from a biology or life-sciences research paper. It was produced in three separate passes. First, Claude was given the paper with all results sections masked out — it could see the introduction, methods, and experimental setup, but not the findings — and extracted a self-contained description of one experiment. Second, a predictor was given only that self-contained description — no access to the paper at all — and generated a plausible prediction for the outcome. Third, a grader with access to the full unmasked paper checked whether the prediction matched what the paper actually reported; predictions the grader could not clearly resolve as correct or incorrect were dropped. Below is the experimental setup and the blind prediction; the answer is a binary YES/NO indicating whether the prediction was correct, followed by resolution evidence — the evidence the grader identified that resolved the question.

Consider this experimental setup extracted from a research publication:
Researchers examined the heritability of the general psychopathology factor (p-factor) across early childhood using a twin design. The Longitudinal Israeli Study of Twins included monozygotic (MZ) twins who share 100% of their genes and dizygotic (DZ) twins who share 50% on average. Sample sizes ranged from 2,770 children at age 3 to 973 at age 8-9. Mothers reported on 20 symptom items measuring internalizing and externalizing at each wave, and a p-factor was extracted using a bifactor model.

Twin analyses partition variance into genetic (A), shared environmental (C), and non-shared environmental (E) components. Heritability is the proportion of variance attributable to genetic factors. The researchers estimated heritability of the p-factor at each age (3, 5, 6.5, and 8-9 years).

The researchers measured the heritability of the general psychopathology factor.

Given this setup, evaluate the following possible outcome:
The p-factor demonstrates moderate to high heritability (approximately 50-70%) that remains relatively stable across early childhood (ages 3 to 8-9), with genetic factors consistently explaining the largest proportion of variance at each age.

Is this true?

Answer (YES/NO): NO